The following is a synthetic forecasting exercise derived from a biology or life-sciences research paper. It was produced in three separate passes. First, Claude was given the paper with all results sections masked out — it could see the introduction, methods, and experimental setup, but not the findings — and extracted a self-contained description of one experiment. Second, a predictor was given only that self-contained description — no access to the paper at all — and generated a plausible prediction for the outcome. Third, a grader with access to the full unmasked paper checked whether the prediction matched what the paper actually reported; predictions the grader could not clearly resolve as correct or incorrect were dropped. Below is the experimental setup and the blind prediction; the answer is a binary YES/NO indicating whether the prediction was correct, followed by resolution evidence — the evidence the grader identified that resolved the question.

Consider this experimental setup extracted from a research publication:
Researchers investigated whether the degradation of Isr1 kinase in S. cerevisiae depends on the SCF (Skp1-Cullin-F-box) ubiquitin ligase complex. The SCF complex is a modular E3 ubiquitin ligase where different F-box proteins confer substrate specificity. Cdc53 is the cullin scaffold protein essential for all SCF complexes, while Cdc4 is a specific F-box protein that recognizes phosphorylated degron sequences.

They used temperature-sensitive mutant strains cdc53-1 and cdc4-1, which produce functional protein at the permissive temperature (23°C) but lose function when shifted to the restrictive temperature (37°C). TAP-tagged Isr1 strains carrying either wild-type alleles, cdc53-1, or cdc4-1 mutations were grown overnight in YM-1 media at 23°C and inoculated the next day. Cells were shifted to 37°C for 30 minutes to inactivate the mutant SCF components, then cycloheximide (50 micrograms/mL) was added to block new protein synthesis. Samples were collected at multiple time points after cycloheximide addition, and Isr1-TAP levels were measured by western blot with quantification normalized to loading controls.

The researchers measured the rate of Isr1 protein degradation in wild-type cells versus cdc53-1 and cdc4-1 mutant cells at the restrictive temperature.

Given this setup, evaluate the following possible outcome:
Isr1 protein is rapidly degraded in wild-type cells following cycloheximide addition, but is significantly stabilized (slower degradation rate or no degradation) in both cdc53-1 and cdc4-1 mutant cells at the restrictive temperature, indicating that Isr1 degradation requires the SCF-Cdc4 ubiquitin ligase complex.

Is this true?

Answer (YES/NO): YES